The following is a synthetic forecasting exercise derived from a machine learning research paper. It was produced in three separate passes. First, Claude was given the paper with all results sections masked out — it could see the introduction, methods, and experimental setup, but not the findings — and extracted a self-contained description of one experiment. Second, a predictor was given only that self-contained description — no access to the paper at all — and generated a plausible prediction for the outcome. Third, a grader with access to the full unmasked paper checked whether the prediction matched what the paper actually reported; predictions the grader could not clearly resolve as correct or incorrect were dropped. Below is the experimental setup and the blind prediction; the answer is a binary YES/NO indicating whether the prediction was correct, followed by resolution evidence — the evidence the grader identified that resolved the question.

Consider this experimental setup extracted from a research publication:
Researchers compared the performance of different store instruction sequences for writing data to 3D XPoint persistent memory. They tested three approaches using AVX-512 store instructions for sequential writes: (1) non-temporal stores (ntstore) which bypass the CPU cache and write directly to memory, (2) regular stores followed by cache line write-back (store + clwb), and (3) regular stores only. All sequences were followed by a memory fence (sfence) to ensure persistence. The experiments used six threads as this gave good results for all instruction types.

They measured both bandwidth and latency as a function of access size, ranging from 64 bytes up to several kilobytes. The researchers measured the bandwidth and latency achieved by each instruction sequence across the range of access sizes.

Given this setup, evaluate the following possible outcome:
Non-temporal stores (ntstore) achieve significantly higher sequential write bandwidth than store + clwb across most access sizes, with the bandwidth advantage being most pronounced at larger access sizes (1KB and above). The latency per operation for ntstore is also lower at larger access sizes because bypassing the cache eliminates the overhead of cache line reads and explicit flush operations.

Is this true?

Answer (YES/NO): NO